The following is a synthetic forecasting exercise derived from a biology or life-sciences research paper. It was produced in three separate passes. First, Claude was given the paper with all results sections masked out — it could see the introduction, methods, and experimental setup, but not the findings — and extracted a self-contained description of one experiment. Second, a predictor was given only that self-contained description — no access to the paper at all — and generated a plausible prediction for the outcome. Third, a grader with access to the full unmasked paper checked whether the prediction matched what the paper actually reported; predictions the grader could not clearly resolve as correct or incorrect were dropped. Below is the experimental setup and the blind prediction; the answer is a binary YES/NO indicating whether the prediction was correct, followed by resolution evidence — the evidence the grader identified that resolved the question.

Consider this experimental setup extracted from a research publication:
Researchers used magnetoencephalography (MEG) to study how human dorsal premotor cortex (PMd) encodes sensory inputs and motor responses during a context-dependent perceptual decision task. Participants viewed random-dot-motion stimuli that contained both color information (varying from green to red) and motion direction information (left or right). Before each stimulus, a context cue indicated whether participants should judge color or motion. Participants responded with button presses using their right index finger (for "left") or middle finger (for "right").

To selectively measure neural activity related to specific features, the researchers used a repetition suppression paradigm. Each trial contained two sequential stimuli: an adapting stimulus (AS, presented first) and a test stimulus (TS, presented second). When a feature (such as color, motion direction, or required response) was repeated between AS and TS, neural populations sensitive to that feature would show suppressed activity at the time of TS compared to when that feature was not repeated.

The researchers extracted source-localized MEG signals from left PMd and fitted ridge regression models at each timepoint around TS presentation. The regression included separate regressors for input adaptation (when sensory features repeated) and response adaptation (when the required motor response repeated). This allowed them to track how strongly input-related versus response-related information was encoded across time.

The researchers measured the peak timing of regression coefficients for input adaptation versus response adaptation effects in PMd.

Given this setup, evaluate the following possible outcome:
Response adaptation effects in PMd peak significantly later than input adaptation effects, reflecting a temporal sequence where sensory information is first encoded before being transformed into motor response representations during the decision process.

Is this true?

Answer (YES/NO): YES